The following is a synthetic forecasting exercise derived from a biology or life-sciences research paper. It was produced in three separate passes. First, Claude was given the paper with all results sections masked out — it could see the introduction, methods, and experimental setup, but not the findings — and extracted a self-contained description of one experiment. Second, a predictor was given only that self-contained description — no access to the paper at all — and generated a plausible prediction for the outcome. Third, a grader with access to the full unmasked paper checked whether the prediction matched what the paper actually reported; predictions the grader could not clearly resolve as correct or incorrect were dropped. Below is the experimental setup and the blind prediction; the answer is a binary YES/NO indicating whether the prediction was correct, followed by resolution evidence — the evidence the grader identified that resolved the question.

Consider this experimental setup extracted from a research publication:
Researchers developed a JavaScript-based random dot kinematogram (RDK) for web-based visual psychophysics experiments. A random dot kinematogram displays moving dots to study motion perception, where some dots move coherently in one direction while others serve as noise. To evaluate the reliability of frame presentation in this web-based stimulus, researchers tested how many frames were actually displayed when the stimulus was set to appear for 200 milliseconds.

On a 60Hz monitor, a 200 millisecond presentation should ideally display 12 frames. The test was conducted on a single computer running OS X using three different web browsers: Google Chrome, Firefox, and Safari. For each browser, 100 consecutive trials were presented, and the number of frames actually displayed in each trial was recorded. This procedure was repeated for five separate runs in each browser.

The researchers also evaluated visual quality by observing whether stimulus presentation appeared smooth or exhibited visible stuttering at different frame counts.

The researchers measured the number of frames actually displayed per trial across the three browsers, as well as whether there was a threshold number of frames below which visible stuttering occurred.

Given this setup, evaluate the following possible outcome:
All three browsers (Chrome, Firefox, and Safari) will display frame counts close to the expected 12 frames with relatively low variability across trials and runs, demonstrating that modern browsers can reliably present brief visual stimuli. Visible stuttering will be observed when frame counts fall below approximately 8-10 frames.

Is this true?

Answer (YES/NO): NO